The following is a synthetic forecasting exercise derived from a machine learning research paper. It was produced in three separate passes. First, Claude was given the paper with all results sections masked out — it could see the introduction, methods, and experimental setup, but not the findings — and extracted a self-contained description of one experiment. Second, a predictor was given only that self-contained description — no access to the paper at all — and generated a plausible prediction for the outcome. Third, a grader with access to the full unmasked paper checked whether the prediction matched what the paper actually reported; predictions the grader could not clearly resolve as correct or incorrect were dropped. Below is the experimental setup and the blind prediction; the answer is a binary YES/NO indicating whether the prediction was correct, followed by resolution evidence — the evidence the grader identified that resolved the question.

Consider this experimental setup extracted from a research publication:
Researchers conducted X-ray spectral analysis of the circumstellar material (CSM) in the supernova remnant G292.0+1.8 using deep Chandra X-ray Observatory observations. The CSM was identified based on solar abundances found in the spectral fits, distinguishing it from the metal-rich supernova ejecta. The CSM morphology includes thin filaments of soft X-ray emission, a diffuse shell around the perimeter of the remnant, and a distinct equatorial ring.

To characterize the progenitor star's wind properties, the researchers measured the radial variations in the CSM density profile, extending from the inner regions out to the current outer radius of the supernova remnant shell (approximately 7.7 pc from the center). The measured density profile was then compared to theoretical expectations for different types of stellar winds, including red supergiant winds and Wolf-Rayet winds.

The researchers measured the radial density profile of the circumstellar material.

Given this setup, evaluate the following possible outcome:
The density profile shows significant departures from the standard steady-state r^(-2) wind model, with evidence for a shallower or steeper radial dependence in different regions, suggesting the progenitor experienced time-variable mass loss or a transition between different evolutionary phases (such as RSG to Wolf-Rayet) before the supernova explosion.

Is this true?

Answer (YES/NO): NO